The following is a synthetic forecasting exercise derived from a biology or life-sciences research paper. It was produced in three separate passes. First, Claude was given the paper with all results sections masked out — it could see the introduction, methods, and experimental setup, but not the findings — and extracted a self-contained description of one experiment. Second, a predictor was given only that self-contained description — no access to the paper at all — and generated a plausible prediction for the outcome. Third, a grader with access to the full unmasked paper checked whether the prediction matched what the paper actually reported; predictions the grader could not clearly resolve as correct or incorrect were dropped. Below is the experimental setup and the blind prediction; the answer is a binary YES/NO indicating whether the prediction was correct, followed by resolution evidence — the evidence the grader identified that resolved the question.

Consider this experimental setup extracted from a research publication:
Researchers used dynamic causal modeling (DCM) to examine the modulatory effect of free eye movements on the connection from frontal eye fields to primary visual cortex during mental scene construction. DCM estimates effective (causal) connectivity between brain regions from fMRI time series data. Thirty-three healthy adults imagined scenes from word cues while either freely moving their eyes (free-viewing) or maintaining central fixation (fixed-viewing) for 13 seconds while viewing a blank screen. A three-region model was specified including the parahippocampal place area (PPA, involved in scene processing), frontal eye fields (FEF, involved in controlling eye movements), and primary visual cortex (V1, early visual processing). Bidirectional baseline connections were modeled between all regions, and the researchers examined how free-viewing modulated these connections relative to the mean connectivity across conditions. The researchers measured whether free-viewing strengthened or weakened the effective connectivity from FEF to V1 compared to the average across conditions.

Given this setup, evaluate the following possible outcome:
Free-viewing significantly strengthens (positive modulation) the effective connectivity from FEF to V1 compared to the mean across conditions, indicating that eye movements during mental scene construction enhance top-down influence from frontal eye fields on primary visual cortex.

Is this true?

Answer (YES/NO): YES